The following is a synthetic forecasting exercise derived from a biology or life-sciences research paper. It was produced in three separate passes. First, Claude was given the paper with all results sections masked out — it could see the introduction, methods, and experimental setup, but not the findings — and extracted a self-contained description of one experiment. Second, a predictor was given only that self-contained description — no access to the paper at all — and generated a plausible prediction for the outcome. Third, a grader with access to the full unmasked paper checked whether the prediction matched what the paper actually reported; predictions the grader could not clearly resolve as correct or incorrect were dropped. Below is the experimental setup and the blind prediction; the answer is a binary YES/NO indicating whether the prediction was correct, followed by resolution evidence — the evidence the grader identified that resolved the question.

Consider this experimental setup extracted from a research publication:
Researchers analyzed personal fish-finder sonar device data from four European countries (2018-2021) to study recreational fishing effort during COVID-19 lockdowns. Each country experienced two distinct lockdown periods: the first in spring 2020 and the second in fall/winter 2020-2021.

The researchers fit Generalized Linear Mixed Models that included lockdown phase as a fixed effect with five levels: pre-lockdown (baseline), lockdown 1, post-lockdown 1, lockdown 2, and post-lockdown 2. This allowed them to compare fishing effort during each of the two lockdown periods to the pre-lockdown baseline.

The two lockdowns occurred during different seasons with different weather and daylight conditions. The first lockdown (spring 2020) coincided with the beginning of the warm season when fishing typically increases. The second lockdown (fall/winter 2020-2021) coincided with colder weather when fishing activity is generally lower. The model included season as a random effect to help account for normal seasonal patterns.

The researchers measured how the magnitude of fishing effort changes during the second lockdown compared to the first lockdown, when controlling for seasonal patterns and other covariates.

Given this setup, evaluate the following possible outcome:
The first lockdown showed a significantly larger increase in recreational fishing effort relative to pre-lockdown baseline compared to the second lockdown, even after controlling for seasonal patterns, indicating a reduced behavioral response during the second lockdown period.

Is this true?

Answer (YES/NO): YES